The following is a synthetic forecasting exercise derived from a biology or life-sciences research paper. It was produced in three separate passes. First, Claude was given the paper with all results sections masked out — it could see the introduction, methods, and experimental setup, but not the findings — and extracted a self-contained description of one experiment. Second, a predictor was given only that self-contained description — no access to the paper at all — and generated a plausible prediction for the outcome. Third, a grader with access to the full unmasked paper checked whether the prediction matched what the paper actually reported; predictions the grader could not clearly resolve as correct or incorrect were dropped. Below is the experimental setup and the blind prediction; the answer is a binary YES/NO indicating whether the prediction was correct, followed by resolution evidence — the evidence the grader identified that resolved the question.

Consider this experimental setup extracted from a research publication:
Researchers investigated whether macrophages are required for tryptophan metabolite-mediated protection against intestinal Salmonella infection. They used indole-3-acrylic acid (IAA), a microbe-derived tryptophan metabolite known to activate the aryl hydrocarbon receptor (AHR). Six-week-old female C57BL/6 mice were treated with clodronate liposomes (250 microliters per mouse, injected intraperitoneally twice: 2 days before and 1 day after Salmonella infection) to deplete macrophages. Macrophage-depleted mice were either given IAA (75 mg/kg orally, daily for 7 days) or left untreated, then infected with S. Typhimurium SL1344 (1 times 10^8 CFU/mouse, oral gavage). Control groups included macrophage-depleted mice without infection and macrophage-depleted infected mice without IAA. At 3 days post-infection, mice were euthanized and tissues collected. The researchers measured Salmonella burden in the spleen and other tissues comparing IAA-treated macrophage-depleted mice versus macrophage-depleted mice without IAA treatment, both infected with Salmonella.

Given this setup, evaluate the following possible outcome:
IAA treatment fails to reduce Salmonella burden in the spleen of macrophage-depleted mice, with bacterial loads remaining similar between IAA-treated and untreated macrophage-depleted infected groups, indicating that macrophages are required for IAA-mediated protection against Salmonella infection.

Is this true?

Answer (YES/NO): YES